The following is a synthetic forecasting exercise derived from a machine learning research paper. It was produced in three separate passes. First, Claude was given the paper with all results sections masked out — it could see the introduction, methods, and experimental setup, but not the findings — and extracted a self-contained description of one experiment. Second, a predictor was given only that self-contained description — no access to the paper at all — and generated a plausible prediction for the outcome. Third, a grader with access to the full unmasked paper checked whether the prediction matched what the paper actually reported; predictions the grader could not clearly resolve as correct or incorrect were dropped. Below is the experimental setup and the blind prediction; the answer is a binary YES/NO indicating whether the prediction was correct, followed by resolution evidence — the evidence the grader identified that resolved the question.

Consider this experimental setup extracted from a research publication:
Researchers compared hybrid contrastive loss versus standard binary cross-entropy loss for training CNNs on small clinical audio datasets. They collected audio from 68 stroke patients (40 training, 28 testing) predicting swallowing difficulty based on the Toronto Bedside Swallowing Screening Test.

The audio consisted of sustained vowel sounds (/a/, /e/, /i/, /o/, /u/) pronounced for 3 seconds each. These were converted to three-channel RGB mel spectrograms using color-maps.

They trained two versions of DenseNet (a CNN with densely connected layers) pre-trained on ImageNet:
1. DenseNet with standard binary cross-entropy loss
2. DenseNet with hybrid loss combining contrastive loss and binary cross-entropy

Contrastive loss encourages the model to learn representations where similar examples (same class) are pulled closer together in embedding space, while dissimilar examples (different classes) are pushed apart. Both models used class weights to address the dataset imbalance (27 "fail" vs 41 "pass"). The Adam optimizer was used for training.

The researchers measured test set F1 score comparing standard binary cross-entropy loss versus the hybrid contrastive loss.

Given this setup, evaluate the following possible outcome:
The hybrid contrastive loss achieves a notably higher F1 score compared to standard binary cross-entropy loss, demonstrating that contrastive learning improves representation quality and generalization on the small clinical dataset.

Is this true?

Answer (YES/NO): NO